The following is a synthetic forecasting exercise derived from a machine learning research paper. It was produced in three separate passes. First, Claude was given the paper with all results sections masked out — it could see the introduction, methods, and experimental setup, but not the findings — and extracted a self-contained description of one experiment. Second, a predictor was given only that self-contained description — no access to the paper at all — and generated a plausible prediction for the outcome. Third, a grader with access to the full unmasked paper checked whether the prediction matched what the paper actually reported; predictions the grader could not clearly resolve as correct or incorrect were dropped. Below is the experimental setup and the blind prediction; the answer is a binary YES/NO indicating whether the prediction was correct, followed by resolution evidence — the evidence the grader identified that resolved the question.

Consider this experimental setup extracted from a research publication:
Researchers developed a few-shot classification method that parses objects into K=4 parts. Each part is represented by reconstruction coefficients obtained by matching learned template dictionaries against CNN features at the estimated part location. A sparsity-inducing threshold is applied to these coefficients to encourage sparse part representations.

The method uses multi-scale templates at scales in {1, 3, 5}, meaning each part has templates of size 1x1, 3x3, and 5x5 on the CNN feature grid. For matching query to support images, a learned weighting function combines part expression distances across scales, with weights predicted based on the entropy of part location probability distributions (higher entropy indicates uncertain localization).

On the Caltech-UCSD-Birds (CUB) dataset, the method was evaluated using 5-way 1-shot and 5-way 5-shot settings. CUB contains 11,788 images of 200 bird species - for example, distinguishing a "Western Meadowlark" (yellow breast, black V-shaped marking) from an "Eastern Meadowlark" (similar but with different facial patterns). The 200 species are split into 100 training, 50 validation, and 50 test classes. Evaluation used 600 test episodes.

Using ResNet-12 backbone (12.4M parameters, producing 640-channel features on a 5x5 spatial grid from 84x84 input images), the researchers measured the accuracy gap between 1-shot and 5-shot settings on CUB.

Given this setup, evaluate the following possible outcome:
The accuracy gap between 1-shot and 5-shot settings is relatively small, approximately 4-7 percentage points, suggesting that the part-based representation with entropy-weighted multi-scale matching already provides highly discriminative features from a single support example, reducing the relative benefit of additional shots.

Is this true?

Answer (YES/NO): NO